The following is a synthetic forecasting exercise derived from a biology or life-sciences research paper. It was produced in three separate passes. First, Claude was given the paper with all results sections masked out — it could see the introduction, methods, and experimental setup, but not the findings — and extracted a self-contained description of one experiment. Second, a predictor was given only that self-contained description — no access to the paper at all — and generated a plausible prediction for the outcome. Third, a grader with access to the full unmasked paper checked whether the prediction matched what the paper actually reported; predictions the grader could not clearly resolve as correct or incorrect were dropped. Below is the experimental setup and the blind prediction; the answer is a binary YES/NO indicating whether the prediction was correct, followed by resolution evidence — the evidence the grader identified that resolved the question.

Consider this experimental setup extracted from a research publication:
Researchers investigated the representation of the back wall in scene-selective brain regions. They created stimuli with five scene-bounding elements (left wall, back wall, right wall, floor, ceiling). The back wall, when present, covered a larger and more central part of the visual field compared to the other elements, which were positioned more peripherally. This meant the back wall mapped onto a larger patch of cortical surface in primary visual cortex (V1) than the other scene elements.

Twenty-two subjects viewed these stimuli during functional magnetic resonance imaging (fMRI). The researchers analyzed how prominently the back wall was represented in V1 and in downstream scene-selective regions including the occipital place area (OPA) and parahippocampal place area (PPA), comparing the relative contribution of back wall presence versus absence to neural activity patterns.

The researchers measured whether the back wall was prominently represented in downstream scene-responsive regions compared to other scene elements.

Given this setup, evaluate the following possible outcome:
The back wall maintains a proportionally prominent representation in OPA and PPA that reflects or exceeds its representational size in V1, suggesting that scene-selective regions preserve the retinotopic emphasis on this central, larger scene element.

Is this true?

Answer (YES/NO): YES